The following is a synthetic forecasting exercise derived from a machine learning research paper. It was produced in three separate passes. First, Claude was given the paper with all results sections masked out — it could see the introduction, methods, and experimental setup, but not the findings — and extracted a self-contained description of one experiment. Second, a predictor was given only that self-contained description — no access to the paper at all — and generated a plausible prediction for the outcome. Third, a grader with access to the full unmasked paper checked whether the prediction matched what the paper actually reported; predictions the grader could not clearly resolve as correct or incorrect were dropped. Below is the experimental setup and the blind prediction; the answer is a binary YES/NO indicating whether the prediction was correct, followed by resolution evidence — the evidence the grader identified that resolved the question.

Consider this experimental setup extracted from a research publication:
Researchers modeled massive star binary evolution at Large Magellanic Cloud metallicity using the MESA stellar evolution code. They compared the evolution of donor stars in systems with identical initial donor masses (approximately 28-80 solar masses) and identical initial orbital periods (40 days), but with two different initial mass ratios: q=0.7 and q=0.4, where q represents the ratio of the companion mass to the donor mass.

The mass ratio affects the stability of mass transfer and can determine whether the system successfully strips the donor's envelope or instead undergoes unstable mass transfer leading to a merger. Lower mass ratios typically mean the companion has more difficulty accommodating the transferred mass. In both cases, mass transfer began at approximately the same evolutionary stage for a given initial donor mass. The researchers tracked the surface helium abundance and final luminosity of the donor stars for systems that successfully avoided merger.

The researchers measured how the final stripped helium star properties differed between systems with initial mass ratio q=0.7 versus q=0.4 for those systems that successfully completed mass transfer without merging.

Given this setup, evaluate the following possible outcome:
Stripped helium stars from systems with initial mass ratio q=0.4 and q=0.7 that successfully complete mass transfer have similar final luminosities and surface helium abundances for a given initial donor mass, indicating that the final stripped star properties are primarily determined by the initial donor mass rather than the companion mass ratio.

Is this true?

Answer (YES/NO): YES